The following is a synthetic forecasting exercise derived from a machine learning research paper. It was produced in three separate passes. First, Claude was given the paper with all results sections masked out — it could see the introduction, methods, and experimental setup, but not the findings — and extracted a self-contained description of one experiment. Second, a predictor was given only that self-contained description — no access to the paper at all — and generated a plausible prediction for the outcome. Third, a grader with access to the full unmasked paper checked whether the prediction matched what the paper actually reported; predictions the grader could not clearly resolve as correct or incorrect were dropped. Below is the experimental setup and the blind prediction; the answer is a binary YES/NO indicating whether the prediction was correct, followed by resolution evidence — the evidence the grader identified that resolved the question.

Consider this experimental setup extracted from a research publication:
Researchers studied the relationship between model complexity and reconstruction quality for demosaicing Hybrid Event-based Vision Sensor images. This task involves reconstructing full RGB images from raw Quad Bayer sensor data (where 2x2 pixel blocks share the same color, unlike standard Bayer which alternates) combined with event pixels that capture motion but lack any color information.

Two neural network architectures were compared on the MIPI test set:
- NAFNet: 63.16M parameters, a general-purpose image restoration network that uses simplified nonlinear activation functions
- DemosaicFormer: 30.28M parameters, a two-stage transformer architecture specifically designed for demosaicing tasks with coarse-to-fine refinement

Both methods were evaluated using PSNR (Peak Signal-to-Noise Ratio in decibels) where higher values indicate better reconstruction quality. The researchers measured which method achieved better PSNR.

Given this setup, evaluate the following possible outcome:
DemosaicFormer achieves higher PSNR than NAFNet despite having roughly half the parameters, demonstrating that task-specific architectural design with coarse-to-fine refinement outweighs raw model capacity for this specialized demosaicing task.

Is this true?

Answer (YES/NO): YES